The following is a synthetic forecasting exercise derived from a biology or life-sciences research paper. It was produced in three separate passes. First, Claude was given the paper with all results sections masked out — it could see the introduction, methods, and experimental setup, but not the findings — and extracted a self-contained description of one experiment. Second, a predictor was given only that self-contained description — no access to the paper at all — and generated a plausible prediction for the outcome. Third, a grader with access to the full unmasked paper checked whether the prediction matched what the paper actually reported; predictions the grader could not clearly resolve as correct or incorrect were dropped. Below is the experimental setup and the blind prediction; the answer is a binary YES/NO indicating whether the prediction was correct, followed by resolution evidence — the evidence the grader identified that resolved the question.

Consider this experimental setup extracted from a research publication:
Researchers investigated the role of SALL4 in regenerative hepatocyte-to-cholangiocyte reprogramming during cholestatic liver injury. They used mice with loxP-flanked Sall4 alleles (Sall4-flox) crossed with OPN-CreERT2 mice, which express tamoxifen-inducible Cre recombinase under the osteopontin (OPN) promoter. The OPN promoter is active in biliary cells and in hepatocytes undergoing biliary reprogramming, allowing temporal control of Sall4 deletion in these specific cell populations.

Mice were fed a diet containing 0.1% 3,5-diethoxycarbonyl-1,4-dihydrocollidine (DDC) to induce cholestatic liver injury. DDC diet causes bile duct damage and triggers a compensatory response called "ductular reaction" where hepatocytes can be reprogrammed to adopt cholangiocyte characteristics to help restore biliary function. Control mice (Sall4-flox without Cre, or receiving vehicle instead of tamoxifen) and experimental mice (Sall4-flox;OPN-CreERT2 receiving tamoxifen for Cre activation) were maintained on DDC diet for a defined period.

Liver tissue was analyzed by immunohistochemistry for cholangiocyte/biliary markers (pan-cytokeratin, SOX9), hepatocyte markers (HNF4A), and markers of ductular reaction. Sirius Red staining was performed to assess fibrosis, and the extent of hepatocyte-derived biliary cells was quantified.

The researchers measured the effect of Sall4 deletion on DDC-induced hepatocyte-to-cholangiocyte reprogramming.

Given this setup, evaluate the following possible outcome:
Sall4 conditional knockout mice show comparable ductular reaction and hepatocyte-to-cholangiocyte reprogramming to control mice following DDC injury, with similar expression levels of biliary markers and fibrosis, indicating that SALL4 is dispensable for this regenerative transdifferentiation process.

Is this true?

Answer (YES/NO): NO